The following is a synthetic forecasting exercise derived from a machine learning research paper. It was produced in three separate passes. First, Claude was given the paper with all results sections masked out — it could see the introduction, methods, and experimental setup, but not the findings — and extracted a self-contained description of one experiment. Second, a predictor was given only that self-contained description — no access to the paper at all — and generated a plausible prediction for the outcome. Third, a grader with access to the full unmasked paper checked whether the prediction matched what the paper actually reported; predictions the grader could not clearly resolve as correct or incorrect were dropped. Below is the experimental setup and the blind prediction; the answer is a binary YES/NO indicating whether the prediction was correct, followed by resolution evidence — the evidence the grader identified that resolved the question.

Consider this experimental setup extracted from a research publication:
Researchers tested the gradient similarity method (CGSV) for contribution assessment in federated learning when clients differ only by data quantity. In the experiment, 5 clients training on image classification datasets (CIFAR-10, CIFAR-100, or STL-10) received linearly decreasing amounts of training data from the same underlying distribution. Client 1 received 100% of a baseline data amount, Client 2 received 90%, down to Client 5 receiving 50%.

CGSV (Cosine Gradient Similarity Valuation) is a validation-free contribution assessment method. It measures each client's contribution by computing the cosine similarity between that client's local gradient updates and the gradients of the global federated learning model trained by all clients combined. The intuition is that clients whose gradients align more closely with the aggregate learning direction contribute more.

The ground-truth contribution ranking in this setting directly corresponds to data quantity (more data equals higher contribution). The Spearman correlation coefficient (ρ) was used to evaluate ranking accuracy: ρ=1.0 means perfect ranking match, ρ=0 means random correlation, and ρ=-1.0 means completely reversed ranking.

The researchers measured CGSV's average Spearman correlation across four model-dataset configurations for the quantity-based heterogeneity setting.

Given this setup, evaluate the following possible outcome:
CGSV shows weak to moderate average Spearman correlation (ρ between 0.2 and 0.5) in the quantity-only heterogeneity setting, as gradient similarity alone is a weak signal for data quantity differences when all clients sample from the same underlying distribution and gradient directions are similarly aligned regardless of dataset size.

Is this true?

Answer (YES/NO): NO